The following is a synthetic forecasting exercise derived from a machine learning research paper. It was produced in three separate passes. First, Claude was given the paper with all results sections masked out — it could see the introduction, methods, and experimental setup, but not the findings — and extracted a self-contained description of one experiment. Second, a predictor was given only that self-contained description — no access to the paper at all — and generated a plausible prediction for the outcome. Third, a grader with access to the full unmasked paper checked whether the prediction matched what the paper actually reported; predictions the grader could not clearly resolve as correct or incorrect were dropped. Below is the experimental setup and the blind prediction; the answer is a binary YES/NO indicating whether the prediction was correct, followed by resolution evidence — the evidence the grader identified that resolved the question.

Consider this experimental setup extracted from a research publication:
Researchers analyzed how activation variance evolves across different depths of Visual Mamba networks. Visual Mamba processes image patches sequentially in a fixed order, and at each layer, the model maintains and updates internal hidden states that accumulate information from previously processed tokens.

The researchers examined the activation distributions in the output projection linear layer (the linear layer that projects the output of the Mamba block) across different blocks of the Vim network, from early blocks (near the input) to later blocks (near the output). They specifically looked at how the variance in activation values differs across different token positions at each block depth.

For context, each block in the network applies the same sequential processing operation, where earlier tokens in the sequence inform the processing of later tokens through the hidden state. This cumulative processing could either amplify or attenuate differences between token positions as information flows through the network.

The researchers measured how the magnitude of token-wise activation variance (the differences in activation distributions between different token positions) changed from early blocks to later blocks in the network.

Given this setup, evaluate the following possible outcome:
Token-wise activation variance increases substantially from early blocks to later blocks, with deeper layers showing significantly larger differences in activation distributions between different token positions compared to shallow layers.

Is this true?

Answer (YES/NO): YES